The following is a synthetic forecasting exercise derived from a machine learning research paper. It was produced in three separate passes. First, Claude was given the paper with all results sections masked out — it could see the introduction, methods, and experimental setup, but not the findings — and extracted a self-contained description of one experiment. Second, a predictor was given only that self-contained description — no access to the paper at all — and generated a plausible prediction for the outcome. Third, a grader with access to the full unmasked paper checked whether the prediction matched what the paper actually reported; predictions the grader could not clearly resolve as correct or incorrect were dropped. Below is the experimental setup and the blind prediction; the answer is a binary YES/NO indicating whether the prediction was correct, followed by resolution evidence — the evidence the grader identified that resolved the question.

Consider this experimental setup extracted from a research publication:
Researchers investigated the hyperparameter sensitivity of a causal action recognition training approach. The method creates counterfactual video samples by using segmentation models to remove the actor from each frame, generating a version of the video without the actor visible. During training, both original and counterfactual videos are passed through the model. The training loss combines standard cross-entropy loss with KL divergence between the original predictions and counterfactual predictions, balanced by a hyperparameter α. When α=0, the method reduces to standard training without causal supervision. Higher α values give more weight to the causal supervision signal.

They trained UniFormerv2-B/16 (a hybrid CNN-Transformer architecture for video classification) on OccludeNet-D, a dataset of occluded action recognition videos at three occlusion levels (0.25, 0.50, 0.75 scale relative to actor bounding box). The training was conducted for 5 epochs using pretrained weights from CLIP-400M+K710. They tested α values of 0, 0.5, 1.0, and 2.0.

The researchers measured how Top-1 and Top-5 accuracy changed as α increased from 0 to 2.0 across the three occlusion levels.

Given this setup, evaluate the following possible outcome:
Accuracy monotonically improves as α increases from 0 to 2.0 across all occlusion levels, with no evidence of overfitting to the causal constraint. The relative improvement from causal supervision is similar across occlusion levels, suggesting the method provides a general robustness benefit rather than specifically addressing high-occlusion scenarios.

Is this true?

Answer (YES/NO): NO